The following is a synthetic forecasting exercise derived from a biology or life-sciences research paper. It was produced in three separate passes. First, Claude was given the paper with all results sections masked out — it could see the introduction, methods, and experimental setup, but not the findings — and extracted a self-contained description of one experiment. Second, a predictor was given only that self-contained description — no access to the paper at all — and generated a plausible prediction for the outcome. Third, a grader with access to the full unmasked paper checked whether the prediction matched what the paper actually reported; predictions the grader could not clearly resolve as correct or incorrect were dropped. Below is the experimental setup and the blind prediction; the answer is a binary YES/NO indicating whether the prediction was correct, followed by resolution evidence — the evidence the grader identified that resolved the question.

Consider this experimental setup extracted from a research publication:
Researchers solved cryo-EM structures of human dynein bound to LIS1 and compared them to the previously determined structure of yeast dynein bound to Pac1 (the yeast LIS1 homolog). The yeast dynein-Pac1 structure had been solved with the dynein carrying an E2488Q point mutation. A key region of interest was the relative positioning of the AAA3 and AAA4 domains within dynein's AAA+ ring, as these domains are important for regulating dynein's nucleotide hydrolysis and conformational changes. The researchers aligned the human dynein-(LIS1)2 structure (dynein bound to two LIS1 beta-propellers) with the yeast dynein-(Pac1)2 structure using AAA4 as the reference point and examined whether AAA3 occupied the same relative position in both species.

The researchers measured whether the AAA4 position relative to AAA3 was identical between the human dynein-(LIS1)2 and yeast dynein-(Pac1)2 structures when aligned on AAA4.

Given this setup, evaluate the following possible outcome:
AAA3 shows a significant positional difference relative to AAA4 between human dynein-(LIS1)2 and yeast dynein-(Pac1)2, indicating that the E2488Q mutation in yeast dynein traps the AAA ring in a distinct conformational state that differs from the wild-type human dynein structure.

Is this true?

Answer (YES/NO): NO